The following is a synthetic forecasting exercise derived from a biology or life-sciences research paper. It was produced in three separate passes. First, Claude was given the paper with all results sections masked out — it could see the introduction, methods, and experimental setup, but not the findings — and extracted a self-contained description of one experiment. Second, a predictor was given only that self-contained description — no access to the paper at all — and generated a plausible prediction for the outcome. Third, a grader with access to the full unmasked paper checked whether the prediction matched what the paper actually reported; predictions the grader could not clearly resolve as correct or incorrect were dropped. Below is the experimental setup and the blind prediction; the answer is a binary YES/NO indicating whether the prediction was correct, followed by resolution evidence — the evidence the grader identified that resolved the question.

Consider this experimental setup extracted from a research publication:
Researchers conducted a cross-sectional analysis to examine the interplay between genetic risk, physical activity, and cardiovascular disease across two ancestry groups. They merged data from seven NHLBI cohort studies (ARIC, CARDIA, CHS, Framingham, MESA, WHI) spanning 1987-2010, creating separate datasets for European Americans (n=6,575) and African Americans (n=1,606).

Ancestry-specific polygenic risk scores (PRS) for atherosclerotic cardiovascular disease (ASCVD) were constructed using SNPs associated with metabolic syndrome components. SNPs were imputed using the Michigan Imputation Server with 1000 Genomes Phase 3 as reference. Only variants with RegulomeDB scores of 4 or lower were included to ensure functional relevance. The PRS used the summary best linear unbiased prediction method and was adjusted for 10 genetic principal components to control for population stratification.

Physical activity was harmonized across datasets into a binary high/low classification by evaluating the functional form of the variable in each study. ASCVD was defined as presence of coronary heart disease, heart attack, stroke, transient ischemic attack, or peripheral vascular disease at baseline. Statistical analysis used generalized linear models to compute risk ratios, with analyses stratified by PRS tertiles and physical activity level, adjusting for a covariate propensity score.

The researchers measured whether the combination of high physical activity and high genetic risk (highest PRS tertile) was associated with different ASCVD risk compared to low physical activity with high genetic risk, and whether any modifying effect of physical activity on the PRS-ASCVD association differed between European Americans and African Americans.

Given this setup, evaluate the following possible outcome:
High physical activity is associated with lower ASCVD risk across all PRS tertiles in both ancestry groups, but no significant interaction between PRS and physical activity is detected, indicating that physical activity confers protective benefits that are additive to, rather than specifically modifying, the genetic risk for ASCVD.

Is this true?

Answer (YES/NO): NO